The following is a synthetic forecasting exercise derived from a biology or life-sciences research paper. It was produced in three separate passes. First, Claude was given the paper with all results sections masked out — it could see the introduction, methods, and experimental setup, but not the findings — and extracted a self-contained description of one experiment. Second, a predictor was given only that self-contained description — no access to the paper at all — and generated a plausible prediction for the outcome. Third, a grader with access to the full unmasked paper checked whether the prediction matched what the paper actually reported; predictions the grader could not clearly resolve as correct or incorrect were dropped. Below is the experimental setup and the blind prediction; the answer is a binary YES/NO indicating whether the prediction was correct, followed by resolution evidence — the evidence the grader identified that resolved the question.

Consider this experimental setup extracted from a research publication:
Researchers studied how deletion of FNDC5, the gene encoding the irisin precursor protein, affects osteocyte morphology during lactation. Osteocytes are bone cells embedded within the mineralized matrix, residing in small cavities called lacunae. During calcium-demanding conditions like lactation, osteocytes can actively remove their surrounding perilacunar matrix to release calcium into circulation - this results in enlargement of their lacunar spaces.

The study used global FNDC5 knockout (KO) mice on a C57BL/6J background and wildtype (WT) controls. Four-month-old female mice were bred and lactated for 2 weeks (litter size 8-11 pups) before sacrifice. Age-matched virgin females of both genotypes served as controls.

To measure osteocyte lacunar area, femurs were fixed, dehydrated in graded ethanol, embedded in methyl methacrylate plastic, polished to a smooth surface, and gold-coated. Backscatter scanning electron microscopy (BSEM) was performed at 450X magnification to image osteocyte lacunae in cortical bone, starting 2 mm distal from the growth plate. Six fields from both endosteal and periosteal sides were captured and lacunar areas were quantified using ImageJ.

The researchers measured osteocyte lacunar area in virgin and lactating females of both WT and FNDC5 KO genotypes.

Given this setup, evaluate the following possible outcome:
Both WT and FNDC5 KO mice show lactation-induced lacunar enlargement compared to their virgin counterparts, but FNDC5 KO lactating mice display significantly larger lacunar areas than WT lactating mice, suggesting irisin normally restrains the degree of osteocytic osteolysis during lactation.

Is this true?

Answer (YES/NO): NO